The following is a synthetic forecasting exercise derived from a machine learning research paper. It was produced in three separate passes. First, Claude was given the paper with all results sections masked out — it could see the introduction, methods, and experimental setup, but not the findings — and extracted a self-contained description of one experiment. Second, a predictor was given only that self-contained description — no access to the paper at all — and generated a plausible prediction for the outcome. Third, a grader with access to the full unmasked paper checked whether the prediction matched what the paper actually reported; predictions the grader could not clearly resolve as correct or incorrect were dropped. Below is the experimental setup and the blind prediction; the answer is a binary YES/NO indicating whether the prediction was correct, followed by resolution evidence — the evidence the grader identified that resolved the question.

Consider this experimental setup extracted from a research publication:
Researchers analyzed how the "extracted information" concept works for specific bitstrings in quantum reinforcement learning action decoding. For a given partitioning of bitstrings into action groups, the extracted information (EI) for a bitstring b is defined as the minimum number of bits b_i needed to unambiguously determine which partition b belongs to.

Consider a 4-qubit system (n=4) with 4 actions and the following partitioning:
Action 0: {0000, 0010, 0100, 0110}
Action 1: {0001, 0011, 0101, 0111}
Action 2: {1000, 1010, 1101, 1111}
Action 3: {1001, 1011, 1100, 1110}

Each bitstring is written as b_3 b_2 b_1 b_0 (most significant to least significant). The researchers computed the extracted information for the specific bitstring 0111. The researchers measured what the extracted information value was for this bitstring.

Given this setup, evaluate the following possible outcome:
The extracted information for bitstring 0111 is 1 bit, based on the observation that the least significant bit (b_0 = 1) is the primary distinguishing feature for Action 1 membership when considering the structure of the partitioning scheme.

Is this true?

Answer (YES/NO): NO